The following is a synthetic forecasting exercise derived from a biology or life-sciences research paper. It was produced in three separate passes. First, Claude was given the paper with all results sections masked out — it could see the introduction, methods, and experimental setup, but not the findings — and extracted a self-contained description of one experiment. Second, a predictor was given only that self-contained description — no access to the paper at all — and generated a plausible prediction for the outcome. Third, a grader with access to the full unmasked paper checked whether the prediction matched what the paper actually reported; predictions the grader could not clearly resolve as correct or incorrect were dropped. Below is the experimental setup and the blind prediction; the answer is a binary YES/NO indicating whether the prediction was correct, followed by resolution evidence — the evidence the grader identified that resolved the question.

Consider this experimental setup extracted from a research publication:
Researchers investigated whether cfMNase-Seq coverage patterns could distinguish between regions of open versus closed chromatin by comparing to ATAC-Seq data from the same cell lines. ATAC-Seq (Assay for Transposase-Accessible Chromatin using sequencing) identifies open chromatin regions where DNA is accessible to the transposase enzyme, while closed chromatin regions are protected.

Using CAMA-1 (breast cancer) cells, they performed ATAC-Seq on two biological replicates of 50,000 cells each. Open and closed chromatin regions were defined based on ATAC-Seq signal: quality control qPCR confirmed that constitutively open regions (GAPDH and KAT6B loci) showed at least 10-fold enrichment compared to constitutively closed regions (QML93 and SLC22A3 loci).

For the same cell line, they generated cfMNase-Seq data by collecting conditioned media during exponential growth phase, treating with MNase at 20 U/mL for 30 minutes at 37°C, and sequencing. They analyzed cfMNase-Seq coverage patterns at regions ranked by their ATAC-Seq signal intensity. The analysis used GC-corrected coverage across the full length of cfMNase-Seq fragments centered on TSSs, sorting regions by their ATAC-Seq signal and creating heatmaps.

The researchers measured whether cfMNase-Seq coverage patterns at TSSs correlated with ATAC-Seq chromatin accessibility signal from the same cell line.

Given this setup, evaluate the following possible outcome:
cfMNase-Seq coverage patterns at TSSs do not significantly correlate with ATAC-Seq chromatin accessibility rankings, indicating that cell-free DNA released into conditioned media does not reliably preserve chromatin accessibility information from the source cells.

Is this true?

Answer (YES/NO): NO